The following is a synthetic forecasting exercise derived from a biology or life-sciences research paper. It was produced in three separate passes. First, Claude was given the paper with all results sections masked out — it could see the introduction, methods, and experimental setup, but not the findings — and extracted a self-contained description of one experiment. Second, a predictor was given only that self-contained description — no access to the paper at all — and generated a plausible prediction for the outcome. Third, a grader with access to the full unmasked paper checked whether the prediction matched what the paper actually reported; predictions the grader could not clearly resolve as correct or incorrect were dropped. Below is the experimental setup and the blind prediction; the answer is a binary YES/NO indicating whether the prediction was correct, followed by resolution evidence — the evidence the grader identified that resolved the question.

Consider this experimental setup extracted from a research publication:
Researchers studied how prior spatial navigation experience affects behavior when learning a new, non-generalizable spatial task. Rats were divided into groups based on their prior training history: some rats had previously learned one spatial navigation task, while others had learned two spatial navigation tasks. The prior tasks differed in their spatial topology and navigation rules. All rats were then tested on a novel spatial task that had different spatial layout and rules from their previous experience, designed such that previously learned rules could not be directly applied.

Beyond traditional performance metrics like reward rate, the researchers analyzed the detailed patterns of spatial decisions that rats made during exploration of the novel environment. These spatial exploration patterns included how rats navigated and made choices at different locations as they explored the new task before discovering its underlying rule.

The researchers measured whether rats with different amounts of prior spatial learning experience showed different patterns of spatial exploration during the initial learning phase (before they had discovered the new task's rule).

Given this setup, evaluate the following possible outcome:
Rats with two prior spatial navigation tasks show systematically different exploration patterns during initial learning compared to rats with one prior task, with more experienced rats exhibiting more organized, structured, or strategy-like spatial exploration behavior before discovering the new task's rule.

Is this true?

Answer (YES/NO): NO